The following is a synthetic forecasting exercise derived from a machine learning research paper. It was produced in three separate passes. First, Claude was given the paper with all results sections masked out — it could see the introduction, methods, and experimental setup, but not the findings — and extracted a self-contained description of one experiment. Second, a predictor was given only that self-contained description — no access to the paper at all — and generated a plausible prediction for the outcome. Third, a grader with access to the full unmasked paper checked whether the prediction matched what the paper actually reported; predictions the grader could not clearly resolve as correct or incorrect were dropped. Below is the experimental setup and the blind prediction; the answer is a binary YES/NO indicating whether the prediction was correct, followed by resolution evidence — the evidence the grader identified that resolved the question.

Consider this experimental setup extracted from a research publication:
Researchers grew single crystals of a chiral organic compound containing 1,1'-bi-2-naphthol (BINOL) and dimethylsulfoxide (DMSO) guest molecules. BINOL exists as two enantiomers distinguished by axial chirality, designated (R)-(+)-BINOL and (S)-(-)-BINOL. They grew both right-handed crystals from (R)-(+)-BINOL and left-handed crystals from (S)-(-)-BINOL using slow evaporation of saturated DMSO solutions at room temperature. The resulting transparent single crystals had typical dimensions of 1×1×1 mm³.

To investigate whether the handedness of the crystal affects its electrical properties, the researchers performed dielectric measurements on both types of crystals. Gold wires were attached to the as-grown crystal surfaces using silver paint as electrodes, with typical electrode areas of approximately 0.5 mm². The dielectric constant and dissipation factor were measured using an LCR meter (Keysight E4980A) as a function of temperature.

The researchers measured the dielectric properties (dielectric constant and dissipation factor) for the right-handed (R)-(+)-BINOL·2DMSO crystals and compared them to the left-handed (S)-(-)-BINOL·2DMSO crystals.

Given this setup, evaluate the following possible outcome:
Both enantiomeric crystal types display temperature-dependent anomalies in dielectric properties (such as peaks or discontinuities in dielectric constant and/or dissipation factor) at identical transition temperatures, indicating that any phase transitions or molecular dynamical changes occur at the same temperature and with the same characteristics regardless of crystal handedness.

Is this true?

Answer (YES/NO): YES